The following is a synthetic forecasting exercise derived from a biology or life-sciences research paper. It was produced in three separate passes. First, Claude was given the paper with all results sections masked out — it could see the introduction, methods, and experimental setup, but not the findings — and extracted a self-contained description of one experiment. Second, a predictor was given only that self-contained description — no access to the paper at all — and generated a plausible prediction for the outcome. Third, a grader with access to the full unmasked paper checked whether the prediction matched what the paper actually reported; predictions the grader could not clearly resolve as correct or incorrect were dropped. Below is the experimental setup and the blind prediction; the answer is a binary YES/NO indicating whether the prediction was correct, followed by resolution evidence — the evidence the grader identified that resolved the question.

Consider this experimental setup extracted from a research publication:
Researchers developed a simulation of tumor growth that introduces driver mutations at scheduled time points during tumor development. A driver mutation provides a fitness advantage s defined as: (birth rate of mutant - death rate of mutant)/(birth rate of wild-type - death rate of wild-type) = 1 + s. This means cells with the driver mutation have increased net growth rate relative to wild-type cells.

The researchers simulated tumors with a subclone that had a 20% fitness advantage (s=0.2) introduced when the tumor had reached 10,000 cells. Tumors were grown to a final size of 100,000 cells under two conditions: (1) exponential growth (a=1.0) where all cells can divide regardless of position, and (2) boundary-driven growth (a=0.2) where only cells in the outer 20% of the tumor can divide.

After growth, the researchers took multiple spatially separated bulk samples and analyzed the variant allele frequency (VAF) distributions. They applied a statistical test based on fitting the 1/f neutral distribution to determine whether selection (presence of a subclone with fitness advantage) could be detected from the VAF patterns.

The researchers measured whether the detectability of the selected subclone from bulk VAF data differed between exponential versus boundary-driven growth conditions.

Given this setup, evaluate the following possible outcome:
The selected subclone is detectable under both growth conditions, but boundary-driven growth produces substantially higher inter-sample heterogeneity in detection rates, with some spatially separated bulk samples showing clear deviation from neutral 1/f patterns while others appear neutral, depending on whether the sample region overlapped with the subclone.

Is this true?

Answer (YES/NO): YES